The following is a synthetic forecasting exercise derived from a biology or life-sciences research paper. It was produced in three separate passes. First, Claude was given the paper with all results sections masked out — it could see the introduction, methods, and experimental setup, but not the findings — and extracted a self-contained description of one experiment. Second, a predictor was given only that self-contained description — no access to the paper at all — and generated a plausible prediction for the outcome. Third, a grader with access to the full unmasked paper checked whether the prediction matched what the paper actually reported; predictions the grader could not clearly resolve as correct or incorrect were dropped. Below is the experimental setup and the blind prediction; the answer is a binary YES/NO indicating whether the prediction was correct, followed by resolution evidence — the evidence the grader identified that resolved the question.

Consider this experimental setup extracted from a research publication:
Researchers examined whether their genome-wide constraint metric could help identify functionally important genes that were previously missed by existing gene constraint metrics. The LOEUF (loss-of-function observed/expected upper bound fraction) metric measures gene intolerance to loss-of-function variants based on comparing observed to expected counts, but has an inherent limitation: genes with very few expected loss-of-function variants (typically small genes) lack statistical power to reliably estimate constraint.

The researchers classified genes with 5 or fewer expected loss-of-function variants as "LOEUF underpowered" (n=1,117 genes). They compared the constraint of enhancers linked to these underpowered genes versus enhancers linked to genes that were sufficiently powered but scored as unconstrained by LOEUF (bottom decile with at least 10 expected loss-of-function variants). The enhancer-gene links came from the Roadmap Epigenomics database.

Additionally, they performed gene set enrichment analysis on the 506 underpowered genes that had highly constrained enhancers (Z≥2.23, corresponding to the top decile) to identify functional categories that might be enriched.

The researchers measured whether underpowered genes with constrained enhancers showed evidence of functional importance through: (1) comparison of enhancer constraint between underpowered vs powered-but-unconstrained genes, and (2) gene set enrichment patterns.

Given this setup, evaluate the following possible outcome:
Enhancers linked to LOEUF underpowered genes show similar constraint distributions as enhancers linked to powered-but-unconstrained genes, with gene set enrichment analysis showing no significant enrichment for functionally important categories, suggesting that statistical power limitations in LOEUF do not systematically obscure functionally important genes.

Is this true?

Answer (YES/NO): NO